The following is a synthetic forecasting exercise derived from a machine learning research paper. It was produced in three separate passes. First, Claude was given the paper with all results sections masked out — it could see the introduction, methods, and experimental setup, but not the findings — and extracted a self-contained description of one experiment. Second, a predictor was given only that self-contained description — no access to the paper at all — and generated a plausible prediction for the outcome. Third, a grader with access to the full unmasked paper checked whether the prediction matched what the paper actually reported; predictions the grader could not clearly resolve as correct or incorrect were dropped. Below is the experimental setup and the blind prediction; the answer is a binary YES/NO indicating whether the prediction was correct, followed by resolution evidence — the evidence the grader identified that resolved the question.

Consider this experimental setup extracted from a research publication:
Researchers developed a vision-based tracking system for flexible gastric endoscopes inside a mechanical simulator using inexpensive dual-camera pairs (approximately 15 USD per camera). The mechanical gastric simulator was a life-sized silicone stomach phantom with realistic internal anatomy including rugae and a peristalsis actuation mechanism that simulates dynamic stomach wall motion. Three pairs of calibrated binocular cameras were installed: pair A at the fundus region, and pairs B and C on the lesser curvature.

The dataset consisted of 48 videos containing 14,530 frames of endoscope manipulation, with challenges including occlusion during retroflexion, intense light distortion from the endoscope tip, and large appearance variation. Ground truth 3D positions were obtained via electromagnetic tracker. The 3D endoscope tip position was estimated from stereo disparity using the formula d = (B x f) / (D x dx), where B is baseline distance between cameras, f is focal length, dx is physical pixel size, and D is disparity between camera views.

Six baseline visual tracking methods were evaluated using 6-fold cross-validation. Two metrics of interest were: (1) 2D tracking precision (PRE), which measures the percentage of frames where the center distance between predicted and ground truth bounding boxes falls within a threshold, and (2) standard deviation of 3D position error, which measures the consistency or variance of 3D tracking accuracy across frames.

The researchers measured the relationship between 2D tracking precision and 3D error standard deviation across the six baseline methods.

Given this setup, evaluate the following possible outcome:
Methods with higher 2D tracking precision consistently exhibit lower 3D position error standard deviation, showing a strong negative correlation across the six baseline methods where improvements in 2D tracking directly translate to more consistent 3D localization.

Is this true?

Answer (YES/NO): NO